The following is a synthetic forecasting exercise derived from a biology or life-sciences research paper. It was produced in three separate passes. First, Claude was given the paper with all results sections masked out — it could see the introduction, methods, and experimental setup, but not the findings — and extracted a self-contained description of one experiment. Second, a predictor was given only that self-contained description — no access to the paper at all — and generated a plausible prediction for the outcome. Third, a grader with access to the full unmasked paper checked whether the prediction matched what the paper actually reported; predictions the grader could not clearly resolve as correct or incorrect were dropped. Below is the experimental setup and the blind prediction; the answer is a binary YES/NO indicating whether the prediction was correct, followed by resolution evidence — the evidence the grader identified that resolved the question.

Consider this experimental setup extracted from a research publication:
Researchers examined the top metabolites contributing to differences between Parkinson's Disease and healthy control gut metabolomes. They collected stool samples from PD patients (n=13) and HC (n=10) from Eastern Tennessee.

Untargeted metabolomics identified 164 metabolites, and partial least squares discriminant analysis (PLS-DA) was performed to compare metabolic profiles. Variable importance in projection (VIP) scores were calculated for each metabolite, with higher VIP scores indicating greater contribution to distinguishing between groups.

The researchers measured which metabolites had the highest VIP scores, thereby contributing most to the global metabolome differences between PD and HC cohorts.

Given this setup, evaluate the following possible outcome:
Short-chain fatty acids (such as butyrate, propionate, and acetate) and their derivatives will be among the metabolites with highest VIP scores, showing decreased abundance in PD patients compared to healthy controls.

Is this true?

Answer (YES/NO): NO